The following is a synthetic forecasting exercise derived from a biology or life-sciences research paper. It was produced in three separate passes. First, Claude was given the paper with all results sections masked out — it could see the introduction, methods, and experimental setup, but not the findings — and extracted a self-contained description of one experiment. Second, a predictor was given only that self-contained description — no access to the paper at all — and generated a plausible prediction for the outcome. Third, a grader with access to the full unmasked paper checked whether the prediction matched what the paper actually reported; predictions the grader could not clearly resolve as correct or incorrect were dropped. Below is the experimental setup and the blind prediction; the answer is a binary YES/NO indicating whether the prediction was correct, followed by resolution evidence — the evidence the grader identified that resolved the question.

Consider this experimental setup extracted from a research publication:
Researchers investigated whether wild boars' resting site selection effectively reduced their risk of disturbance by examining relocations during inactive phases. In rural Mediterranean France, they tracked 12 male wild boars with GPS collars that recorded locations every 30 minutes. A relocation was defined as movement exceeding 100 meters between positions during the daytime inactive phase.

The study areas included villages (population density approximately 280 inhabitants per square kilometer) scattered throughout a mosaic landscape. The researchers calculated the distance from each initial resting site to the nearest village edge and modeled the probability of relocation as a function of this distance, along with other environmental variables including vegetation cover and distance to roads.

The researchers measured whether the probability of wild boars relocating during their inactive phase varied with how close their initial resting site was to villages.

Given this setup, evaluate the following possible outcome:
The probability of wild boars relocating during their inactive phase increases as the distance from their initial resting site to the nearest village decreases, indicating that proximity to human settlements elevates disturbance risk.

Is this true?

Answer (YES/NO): NO